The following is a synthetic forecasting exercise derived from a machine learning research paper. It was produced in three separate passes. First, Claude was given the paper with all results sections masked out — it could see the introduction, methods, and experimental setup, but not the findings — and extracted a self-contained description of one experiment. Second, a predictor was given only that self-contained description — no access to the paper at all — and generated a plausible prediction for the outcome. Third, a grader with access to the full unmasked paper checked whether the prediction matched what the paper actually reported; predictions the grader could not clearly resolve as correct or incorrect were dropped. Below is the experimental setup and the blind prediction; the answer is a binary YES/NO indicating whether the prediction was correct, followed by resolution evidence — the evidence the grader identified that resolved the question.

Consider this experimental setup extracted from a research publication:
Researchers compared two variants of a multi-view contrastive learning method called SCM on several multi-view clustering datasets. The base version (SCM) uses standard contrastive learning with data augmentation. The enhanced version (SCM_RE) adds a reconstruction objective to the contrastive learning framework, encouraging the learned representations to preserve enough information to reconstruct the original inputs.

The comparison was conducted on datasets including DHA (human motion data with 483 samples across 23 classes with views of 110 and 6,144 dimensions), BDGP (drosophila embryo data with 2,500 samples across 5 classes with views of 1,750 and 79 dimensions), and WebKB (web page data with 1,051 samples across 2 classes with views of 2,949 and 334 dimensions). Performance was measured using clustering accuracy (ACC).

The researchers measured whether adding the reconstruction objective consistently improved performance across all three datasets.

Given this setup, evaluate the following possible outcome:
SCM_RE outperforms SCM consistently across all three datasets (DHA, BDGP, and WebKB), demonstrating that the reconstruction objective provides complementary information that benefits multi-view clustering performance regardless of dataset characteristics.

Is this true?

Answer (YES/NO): NO